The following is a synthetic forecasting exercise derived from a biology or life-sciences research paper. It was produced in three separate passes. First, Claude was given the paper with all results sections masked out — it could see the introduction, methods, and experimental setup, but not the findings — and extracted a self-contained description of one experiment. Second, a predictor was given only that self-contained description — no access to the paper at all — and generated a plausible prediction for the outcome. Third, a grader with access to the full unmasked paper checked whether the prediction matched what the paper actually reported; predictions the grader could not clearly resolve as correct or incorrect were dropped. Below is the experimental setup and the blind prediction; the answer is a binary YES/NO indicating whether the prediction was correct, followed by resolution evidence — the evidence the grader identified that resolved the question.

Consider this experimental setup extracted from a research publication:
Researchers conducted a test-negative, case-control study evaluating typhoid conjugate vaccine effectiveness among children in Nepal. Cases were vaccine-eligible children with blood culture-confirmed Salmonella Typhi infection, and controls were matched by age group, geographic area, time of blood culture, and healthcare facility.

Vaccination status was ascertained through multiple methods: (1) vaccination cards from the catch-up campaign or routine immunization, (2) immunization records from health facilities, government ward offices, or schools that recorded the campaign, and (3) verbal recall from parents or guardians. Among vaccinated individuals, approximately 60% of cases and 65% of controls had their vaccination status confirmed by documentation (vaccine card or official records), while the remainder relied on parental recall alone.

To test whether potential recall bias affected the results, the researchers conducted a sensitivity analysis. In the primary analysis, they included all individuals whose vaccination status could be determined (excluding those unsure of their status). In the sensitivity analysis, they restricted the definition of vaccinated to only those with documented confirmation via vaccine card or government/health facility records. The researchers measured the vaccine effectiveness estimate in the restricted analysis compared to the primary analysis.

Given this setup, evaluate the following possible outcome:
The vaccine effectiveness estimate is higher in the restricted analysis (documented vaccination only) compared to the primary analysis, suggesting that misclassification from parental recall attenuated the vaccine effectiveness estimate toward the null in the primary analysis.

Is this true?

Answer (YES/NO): NO